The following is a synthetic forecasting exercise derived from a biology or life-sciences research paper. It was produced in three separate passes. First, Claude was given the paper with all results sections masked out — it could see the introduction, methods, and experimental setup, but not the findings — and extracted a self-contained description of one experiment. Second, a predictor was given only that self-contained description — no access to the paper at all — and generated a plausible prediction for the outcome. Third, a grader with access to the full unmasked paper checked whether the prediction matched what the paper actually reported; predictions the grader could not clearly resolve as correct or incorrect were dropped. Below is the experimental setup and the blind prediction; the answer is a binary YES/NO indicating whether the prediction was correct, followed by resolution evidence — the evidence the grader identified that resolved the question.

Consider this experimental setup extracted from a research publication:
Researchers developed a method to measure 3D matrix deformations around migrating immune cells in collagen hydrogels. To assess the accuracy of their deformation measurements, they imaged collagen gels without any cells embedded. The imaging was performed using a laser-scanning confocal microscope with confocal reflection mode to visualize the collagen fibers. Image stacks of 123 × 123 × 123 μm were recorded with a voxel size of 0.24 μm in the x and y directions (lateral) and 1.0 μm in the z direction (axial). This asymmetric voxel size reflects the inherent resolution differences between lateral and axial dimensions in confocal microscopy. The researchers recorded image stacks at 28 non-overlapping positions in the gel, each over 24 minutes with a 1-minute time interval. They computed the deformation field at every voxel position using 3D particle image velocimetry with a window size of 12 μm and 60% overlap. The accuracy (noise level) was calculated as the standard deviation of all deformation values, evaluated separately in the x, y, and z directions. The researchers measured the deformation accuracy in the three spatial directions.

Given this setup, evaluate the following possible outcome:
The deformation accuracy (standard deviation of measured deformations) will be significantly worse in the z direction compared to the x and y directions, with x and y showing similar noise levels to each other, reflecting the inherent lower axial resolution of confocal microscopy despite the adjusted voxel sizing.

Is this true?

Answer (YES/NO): YES